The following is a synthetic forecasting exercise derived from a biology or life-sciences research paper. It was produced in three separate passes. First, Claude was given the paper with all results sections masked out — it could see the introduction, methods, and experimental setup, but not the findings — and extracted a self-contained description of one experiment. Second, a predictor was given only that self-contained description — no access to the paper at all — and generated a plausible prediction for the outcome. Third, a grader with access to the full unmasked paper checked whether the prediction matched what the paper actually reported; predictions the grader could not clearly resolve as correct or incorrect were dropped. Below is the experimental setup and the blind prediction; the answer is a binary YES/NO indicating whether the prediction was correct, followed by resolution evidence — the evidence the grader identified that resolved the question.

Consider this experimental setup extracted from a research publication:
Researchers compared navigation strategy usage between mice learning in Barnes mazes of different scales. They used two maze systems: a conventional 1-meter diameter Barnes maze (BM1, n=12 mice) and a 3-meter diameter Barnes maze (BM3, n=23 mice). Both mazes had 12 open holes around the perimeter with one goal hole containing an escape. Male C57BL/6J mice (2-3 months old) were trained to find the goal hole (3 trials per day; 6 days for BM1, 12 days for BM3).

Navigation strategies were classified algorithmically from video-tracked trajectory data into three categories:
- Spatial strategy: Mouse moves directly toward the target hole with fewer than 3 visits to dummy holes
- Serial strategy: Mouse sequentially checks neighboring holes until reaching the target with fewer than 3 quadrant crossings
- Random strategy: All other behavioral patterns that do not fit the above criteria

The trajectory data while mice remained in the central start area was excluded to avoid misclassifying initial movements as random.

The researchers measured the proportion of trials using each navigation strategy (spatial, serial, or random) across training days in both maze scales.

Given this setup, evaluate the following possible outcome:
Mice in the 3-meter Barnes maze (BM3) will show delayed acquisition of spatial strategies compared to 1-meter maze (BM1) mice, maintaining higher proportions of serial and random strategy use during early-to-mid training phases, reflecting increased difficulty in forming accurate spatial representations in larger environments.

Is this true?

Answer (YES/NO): NO